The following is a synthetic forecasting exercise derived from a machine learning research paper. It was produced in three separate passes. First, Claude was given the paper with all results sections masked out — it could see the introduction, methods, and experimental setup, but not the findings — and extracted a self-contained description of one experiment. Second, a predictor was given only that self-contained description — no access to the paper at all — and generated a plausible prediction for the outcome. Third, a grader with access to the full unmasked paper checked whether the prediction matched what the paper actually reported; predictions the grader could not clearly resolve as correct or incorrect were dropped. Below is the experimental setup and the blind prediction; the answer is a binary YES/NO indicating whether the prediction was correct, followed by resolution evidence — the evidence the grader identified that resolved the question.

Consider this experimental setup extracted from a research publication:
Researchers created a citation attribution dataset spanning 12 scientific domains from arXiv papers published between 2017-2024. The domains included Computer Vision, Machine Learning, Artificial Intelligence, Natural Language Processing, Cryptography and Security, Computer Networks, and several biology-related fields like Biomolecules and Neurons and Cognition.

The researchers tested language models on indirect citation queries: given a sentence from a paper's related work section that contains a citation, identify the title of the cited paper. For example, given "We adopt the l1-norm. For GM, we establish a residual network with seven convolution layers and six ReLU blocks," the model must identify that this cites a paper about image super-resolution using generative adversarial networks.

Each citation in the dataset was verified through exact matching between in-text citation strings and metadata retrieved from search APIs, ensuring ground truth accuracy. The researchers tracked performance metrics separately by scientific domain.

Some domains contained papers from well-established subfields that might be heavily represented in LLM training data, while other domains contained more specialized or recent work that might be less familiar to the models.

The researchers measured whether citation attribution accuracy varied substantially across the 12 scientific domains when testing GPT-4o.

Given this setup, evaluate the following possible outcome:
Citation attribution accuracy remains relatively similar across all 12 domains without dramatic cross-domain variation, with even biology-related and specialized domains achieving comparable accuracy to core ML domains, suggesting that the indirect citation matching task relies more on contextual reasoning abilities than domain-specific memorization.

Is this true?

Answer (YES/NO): NO